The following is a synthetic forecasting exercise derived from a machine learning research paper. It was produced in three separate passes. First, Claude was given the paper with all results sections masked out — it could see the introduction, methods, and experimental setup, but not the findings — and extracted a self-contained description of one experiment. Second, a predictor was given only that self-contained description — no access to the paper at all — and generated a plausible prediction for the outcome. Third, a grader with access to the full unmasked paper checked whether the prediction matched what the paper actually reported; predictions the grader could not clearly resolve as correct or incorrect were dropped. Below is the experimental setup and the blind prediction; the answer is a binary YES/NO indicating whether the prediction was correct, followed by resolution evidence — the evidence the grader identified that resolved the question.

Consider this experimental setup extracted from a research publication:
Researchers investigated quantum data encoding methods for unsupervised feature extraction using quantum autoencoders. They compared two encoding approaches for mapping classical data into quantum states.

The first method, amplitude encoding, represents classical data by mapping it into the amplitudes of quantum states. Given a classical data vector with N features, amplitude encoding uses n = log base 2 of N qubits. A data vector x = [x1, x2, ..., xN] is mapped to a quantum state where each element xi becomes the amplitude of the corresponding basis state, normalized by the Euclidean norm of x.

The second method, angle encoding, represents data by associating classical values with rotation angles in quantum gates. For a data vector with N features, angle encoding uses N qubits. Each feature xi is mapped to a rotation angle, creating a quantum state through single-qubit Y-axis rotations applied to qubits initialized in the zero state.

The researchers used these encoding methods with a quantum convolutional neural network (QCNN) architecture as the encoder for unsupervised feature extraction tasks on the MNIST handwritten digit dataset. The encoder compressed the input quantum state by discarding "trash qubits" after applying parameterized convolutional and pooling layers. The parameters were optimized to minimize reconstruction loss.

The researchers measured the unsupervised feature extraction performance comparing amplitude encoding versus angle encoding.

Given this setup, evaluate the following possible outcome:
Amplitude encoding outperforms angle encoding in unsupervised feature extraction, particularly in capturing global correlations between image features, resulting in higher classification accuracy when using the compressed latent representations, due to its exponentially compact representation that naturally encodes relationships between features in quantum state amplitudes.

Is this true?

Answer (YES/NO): NO